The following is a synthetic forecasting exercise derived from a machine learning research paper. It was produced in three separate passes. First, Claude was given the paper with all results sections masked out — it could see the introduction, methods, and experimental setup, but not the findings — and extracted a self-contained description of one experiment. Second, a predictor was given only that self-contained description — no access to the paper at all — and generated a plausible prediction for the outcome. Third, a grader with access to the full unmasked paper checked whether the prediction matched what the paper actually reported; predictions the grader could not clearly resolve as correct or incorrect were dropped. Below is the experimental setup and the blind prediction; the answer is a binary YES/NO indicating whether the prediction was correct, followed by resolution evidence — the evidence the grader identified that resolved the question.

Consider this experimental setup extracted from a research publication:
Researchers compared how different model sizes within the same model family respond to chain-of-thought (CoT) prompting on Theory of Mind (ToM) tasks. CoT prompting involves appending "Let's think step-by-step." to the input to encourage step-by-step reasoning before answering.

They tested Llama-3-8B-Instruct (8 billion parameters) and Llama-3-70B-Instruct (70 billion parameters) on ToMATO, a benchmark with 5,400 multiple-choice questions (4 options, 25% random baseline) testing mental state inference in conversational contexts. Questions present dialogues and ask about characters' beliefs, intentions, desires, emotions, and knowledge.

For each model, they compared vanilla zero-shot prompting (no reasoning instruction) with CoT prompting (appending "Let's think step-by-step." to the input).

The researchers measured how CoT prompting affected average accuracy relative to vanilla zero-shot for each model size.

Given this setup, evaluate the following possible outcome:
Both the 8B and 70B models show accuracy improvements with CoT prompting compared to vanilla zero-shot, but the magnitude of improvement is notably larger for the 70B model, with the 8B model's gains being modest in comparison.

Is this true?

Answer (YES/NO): NO